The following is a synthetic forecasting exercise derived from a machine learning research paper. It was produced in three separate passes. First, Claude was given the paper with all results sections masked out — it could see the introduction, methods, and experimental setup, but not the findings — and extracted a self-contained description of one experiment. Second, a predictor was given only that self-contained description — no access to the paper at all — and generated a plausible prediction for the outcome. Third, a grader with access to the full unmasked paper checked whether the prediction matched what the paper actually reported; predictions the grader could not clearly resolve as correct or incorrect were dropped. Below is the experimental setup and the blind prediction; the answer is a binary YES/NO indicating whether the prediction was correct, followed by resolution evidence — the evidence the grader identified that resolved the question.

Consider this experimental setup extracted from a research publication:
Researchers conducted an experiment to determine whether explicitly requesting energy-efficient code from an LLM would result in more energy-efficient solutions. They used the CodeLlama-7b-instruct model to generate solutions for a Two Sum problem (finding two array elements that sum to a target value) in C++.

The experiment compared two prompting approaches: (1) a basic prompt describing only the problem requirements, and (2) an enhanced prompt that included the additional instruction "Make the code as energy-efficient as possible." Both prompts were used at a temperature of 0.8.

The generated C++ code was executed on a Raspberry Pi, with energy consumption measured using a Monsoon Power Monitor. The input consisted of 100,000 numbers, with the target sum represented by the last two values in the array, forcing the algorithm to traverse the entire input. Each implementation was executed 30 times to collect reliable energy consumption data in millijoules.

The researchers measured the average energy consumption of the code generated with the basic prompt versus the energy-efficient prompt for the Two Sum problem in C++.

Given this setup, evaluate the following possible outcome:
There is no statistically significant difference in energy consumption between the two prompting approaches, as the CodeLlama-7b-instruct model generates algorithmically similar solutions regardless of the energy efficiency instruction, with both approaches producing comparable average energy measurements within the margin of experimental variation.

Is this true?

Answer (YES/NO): NO